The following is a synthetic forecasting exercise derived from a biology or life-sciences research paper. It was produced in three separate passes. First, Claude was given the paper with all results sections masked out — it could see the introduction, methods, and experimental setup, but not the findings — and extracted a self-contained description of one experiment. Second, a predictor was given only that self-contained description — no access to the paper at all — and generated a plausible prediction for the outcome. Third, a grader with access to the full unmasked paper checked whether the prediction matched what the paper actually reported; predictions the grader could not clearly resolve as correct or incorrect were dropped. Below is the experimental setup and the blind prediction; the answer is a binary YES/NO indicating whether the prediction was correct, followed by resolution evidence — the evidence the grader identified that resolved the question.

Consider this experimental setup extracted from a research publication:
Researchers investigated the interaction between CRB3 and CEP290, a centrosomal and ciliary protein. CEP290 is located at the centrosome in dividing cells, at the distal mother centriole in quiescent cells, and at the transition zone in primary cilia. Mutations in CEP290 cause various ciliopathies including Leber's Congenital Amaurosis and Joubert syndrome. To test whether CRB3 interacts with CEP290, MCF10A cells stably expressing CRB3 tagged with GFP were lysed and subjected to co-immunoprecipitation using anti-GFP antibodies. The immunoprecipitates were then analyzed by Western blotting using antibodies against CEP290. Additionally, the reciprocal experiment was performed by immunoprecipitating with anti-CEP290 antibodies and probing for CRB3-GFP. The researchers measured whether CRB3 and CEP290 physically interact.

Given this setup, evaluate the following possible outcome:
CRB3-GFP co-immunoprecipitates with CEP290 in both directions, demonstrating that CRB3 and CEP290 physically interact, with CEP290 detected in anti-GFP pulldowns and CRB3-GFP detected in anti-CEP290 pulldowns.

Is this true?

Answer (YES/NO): NO